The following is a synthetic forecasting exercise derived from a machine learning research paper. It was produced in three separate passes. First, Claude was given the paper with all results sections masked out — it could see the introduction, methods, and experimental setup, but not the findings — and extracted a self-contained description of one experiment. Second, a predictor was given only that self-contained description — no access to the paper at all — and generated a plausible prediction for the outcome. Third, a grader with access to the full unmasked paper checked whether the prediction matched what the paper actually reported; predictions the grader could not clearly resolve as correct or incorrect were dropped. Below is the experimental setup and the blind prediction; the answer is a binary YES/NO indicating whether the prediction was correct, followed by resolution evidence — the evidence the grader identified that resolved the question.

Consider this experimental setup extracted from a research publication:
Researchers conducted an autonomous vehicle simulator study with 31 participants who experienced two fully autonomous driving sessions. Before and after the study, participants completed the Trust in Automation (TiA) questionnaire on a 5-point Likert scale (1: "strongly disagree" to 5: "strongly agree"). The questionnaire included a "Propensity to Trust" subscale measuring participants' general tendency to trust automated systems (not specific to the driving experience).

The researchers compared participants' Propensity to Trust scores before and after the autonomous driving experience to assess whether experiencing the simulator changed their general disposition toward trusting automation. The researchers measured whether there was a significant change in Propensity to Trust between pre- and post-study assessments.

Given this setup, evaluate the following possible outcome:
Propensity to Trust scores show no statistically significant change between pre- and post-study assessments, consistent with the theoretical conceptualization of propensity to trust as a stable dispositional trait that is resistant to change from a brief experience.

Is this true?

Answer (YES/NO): YES